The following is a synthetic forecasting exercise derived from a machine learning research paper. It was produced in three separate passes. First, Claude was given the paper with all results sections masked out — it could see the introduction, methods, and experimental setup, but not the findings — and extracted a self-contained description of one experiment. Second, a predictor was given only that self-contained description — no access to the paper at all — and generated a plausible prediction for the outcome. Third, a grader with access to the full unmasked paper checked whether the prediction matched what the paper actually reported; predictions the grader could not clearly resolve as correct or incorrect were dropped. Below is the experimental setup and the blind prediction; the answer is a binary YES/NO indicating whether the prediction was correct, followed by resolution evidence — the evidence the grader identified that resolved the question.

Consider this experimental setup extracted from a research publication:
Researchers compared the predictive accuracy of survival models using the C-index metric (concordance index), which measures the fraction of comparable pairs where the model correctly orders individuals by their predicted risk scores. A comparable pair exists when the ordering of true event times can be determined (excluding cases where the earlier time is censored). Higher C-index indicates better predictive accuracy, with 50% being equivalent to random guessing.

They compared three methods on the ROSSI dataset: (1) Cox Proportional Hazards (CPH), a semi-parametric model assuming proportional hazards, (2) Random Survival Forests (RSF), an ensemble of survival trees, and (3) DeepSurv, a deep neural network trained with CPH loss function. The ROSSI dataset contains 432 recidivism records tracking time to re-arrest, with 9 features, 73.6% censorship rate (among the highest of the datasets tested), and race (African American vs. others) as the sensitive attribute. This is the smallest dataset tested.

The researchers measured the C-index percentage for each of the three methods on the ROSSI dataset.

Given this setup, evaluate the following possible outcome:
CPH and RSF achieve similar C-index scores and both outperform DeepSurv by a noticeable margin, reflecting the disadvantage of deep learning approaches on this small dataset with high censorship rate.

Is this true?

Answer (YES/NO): NO